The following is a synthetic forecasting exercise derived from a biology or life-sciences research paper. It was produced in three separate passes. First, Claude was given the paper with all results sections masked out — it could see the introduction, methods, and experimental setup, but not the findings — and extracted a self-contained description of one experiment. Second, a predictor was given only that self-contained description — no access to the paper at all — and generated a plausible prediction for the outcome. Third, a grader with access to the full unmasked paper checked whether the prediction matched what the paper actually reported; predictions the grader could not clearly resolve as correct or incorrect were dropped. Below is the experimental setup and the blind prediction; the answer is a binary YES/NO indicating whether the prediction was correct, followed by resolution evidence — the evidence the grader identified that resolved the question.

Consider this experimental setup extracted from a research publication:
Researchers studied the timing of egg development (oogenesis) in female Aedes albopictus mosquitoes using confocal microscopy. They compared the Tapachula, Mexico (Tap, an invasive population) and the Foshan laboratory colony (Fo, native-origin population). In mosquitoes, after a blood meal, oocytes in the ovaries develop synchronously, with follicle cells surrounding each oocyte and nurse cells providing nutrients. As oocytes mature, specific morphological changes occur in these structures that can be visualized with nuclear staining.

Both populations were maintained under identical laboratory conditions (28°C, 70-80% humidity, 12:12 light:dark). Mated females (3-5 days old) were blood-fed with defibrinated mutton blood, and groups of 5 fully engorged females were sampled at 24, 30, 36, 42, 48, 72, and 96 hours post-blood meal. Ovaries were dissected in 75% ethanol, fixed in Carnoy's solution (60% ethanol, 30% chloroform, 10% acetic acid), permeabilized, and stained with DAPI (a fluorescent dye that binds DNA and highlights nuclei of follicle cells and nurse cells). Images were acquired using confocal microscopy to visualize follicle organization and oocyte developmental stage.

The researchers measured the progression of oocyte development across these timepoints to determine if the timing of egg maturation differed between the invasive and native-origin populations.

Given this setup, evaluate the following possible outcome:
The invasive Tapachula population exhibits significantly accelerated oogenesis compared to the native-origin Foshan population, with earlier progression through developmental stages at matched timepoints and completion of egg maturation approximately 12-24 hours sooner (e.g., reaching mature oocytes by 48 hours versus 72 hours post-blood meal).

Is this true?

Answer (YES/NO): NO